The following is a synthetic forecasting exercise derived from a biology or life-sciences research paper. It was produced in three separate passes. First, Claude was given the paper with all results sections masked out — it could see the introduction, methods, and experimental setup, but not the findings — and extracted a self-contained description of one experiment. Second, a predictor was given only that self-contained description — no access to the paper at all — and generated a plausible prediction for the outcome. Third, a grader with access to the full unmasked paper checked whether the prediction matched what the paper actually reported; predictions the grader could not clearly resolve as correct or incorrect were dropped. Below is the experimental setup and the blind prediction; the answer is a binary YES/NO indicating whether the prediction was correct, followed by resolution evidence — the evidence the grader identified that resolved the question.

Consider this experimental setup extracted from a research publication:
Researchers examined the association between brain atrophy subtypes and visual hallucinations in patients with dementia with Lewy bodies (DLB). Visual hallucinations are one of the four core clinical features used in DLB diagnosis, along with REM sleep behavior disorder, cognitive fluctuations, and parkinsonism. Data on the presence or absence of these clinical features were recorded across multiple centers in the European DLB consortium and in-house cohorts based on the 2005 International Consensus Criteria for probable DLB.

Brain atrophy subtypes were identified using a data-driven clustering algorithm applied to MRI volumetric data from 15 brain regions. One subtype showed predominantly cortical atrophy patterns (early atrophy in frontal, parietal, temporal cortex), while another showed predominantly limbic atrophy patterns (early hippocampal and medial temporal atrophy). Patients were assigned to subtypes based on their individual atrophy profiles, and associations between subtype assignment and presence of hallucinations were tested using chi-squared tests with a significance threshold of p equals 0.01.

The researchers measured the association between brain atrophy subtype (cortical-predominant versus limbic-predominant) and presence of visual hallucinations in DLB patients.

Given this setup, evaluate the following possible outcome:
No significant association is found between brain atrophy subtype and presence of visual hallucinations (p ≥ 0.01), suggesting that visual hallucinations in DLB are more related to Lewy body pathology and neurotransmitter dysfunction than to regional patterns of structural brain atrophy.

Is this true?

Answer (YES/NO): YES